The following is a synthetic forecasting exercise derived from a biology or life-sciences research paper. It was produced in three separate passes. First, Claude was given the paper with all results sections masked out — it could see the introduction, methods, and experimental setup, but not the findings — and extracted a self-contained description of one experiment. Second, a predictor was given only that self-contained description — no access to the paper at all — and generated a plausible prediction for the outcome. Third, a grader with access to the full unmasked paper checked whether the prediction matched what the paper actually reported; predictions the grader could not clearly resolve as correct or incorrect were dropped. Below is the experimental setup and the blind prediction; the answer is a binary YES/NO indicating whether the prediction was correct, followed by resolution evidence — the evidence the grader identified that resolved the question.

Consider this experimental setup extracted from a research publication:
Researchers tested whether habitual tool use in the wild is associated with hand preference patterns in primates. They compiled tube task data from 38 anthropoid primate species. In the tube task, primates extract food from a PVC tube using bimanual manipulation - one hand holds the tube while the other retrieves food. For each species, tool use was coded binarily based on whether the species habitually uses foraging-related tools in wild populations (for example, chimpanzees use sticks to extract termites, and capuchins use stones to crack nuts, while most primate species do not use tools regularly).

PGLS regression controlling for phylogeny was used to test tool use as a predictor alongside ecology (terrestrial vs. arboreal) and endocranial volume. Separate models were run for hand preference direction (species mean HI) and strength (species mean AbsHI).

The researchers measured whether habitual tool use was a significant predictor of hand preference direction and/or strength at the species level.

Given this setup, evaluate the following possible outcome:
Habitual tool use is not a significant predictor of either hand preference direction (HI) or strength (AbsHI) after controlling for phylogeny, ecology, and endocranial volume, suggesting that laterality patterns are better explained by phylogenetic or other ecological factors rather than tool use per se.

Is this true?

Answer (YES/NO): YES